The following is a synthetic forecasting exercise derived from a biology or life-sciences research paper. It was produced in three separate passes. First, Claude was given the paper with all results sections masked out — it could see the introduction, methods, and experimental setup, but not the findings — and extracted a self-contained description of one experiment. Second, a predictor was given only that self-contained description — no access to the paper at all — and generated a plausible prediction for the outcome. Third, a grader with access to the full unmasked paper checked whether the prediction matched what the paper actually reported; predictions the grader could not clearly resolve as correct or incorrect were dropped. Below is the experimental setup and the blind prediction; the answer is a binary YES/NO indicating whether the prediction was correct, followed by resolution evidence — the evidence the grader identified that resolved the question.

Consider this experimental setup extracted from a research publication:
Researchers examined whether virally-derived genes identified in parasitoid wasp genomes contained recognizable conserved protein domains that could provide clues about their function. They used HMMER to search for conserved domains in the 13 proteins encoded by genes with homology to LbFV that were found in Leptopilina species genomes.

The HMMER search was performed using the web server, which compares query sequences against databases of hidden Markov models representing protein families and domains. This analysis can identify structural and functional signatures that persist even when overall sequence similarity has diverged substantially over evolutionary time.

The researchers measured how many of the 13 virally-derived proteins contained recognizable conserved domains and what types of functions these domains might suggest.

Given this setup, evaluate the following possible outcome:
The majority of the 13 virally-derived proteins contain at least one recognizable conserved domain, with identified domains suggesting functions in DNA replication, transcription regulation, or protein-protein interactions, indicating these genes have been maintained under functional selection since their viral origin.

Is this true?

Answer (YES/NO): NO